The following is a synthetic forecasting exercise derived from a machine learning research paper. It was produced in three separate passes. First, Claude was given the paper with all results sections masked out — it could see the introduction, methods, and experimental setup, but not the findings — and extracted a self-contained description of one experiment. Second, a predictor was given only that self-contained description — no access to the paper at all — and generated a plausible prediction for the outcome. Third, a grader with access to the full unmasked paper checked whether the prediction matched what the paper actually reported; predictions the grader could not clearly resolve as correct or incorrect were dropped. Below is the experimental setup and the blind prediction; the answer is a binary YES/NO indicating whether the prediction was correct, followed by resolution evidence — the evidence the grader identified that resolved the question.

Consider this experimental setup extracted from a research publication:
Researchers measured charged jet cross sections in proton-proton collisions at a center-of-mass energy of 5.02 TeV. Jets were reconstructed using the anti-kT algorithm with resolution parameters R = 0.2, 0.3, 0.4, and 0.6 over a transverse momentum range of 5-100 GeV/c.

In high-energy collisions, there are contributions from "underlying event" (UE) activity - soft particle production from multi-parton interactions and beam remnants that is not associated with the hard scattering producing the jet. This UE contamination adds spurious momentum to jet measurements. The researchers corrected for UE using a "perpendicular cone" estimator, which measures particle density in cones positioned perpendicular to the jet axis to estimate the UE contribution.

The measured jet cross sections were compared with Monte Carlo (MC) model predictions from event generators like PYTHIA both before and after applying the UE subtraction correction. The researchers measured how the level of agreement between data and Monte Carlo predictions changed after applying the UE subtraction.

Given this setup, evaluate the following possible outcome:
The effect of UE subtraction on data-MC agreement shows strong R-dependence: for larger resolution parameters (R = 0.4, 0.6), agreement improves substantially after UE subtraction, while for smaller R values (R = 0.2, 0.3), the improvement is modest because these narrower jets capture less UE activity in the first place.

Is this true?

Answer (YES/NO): NO